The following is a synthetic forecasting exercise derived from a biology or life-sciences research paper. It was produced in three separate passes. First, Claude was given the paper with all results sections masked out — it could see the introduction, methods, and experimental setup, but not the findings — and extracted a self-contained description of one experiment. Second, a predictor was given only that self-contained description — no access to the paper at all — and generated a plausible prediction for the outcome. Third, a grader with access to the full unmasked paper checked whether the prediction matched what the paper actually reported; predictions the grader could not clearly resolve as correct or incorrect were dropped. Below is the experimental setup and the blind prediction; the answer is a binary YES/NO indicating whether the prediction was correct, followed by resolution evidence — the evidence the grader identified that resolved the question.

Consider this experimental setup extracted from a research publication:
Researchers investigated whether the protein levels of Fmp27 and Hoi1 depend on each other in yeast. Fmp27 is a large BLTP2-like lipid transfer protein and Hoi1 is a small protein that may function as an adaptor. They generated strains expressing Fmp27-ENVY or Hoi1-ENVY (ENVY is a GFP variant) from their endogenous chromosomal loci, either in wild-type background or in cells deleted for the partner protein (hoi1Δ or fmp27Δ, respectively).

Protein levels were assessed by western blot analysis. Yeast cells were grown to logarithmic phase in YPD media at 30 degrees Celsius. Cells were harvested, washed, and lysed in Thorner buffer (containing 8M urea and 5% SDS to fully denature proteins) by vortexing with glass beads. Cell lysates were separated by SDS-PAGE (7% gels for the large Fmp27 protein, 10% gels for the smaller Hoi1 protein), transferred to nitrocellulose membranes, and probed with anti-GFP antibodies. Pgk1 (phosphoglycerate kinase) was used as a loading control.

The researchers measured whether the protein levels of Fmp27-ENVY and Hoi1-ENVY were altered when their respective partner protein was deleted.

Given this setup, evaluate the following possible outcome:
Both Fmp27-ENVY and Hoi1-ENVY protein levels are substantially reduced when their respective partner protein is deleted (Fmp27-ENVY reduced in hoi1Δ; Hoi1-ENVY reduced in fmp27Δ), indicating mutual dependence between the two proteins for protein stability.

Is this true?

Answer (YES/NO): NO